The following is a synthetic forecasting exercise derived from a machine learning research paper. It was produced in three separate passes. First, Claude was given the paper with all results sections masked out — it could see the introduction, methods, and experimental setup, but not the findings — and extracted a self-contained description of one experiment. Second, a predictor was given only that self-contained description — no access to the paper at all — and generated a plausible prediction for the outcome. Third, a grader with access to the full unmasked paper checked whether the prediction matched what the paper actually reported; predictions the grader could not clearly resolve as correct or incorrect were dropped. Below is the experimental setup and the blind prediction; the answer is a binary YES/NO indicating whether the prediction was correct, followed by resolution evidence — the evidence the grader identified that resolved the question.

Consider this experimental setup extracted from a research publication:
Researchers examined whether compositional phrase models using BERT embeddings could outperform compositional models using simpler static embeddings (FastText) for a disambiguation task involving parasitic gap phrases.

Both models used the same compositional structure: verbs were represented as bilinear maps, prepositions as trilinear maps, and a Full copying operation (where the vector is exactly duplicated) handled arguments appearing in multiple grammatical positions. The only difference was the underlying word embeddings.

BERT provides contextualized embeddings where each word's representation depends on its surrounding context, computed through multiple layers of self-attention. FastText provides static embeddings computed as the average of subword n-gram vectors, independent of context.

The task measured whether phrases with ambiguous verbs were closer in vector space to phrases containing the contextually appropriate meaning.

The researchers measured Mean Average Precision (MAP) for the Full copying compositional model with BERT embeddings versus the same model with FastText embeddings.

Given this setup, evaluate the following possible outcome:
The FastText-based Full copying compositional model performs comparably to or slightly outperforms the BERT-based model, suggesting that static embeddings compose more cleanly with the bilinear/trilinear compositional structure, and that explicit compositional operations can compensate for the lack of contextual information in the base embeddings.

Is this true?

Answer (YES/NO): YES